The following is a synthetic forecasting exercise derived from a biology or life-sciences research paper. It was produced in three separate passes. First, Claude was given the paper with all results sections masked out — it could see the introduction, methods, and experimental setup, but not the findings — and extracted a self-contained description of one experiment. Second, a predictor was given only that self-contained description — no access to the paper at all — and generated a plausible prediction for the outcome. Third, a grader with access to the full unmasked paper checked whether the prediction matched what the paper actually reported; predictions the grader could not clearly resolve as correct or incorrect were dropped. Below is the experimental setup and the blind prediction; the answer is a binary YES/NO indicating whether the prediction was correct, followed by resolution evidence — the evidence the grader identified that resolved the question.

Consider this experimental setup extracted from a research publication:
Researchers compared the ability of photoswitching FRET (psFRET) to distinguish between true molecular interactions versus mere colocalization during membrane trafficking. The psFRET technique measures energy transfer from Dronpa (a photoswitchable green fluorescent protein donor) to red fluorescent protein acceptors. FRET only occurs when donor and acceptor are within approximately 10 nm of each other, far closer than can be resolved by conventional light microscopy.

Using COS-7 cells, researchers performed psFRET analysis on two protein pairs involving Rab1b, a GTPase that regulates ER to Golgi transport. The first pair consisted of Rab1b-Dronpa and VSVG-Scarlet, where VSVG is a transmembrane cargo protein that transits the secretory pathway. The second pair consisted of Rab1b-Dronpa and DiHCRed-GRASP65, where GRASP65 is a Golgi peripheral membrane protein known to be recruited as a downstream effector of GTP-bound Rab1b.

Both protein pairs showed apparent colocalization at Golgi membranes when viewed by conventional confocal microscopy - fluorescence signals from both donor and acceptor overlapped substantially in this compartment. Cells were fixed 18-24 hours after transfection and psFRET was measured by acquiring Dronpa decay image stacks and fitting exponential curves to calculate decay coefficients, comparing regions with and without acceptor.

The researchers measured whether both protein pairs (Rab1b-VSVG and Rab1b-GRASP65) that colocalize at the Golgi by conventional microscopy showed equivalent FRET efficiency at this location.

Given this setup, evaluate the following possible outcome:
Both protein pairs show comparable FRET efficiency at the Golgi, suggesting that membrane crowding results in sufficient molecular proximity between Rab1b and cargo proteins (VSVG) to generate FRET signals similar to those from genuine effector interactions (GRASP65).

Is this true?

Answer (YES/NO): NO